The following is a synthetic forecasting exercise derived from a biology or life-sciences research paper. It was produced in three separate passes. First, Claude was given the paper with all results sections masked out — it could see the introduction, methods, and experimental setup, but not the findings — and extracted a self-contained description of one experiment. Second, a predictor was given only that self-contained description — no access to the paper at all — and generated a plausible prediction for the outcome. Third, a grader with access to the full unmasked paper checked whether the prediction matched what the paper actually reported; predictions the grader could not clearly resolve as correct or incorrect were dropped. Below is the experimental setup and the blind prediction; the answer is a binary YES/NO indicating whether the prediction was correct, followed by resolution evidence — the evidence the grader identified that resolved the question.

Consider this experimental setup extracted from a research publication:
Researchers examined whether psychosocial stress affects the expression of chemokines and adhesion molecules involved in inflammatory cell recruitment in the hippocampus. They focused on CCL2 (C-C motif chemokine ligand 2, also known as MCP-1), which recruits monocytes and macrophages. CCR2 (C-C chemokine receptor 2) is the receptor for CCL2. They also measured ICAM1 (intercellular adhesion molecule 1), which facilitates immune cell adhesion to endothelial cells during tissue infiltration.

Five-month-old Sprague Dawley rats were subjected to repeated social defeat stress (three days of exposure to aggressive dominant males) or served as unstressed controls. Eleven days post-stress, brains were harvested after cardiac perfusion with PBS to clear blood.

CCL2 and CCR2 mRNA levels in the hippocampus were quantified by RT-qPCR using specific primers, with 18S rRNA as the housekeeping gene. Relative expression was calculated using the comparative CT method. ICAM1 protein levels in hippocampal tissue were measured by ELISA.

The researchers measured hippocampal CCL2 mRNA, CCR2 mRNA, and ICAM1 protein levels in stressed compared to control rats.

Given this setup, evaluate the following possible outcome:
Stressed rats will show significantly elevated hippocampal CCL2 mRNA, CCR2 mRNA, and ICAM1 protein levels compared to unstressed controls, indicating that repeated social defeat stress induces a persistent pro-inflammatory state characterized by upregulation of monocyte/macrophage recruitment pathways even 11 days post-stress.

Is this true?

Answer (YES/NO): YES